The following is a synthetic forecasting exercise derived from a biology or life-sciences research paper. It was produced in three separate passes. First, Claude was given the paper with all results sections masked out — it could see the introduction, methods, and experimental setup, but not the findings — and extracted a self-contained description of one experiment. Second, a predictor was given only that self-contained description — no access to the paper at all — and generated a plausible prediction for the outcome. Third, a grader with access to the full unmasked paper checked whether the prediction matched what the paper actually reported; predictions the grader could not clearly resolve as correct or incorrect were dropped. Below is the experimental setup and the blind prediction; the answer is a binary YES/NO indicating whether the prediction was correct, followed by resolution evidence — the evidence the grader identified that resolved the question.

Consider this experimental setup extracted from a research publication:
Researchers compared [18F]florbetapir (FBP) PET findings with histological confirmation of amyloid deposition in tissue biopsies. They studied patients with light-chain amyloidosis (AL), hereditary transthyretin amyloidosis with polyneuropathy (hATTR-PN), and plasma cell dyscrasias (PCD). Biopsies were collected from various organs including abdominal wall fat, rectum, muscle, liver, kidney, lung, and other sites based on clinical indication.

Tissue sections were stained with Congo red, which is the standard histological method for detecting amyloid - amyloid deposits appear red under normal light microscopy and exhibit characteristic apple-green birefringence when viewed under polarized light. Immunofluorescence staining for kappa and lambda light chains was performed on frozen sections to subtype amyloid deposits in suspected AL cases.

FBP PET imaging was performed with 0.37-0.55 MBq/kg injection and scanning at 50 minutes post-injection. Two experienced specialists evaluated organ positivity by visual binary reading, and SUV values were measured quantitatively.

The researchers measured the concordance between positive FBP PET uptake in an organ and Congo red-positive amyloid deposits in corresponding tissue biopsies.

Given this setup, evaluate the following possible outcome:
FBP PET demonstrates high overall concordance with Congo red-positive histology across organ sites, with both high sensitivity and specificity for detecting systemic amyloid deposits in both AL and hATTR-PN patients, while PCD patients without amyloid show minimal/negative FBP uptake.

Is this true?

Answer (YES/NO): NO